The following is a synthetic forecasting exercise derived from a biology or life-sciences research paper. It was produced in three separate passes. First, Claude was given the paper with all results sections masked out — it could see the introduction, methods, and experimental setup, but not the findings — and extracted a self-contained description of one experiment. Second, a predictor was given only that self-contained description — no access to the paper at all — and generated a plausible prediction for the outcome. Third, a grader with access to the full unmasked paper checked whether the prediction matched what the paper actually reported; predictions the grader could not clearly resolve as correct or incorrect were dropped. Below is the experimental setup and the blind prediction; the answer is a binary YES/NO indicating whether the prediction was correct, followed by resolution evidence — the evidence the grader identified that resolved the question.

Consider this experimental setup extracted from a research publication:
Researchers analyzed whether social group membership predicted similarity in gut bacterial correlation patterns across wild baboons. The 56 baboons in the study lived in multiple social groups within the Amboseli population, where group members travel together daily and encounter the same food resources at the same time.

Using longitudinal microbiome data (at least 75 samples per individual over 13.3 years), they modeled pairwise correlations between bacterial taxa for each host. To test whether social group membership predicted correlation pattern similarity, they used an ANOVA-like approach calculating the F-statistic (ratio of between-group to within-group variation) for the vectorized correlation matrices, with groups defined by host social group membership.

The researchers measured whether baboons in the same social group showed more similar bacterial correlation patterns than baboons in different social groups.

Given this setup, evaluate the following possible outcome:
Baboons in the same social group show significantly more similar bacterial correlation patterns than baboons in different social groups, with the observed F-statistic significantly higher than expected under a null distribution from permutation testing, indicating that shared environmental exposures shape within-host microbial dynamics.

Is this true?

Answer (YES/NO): NO